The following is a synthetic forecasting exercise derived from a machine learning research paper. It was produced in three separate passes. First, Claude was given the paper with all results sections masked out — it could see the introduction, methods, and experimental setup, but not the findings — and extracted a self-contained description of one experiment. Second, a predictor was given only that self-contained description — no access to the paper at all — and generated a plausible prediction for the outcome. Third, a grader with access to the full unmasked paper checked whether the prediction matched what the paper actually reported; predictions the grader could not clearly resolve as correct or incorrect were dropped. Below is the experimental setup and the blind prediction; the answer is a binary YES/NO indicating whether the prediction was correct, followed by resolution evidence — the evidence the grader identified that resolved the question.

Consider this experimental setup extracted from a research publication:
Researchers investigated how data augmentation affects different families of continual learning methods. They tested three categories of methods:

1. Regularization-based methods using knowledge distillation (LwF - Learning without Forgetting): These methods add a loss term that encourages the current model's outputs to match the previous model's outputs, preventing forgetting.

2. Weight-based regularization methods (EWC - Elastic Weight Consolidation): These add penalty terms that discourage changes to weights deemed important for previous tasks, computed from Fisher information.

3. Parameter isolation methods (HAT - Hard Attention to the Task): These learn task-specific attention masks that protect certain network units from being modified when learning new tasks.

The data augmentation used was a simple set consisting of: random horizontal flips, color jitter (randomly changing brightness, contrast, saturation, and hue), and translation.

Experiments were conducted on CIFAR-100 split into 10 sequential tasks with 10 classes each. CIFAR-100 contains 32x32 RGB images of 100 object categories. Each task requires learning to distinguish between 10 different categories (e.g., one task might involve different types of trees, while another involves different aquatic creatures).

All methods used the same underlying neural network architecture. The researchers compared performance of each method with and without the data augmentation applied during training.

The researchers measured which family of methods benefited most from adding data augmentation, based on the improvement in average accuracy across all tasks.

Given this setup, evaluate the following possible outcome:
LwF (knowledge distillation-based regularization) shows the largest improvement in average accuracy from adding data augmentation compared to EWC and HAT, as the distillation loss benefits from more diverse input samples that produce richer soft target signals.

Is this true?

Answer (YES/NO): YES